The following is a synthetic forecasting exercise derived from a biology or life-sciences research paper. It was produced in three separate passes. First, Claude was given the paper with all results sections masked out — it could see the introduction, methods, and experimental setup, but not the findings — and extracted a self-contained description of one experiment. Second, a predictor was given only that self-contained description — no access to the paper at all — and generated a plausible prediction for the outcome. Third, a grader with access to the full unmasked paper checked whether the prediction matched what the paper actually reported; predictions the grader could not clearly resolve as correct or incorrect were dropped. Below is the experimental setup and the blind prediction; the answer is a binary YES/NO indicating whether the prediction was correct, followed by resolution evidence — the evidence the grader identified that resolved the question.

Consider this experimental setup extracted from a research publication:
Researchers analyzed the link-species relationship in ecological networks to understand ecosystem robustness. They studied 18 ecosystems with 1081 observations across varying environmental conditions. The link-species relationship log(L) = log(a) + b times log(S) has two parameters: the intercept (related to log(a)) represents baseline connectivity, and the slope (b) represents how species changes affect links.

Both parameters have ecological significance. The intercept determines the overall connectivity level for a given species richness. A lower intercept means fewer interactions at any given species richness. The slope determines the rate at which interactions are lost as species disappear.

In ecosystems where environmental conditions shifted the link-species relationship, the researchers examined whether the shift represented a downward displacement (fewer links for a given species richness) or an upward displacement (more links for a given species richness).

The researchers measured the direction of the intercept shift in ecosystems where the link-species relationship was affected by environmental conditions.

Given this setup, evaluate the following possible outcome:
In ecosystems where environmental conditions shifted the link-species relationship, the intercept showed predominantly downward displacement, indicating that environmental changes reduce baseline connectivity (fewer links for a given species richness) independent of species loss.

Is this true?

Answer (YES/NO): YES